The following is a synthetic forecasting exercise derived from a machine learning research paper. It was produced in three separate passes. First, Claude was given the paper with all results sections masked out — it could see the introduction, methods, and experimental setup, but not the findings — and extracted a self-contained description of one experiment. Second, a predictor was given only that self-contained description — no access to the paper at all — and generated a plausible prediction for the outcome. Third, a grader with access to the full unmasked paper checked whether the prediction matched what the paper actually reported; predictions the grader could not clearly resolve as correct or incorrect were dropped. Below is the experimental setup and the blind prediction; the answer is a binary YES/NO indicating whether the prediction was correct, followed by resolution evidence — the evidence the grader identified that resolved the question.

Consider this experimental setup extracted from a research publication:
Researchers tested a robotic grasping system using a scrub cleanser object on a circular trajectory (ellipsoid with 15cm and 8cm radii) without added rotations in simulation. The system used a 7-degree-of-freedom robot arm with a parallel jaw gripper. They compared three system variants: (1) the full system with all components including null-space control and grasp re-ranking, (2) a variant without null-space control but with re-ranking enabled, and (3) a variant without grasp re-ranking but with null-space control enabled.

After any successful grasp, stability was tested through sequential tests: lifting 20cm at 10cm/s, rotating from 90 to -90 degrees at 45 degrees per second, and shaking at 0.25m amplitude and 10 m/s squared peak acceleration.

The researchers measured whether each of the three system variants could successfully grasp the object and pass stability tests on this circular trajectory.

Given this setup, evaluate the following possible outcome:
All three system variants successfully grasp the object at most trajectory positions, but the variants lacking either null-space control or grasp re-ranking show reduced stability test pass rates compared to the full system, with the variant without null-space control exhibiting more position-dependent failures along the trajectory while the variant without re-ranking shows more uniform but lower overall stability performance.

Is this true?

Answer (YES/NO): NO